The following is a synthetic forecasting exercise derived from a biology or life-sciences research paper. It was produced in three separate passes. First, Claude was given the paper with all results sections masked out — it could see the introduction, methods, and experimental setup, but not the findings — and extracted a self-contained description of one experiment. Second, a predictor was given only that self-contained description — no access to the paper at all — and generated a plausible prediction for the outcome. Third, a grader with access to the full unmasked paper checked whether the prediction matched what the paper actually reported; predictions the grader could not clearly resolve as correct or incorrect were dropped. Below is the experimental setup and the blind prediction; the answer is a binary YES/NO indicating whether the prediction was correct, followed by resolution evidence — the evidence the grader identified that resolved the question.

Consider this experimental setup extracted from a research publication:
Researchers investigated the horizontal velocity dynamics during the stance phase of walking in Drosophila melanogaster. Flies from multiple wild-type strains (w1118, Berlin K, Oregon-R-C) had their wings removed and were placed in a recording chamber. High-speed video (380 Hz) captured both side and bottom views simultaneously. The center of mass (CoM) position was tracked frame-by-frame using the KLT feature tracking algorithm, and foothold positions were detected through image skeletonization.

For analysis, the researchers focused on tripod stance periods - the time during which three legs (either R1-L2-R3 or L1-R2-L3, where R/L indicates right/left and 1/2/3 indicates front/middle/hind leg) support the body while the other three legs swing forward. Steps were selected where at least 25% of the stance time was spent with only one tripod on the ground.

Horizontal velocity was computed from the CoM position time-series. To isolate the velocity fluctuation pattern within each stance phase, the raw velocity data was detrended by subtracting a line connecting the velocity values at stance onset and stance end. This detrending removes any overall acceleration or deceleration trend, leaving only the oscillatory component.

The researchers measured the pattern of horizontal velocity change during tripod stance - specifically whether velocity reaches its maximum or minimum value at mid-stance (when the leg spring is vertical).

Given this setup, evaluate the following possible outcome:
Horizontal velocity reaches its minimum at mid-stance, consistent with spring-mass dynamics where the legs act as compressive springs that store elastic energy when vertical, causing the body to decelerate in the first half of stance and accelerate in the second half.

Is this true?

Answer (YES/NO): NO